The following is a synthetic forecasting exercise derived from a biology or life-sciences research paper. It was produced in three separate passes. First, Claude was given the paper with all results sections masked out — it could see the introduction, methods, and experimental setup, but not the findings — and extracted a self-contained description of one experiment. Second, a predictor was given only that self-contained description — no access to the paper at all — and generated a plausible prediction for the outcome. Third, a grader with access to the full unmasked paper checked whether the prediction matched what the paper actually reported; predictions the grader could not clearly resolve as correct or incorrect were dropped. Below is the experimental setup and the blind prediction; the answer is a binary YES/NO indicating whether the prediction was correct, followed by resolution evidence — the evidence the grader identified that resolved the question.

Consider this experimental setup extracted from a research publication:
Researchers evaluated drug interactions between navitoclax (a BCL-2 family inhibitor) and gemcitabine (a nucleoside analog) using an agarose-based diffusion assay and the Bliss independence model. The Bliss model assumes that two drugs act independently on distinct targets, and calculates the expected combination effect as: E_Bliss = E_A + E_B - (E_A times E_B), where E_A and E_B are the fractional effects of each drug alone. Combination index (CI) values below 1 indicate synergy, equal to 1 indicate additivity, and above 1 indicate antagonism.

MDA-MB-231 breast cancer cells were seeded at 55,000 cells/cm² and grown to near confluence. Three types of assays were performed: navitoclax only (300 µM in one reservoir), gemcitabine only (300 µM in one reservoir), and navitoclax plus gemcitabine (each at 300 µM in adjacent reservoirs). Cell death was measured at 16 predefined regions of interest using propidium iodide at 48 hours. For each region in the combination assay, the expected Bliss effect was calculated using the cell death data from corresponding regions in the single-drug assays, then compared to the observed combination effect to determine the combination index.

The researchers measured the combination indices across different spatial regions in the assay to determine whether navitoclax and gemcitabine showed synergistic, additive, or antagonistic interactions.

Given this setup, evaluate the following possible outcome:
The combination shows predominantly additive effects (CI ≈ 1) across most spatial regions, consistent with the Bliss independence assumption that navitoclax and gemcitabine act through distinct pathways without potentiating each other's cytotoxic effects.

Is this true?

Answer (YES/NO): NO